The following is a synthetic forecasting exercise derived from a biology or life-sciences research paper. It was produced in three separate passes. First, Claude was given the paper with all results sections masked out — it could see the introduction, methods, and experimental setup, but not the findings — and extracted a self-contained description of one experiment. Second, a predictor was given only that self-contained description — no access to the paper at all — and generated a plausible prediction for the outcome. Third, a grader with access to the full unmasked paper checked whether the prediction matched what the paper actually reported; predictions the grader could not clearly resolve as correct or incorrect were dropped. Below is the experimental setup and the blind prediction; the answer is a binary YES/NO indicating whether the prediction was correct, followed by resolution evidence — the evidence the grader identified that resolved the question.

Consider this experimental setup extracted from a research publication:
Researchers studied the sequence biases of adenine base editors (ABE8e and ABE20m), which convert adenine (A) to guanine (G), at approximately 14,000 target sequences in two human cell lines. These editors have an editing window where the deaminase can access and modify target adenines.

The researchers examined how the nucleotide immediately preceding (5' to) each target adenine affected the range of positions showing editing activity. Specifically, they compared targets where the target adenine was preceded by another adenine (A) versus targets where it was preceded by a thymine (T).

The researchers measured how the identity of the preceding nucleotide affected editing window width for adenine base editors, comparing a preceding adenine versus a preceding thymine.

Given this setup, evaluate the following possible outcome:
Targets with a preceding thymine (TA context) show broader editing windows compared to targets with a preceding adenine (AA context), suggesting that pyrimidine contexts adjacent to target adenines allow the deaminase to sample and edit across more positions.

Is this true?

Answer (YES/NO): YES